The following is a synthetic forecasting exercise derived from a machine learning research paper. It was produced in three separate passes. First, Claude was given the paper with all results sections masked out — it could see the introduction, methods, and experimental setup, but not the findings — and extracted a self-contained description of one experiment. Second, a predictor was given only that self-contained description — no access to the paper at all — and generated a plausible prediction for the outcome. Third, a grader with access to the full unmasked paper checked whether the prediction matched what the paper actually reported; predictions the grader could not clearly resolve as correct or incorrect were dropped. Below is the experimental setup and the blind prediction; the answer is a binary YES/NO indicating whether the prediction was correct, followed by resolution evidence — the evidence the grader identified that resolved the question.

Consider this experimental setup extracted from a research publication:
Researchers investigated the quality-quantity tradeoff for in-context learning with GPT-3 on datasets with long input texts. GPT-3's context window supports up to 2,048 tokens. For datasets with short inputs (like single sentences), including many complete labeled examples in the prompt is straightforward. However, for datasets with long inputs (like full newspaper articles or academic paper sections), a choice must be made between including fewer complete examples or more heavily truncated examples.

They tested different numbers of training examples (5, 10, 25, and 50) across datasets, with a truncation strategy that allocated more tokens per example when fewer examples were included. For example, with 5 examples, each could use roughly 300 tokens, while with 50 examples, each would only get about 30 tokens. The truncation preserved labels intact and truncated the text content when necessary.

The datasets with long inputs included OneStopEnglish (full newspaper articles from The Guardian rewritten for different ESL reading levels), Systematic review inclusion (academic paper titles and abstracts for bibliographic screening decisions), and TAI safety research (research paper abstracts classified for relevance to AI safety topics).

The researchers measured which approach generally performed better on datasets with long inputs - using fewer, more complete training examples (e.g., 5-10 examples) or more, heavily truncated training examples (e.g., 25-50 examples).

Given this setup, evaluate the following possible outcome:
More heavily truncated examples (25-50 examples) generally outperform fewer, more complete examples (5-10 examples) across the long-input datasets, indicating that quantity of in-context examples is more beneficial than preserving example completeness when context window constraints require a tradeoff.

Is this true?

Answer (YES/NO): NO